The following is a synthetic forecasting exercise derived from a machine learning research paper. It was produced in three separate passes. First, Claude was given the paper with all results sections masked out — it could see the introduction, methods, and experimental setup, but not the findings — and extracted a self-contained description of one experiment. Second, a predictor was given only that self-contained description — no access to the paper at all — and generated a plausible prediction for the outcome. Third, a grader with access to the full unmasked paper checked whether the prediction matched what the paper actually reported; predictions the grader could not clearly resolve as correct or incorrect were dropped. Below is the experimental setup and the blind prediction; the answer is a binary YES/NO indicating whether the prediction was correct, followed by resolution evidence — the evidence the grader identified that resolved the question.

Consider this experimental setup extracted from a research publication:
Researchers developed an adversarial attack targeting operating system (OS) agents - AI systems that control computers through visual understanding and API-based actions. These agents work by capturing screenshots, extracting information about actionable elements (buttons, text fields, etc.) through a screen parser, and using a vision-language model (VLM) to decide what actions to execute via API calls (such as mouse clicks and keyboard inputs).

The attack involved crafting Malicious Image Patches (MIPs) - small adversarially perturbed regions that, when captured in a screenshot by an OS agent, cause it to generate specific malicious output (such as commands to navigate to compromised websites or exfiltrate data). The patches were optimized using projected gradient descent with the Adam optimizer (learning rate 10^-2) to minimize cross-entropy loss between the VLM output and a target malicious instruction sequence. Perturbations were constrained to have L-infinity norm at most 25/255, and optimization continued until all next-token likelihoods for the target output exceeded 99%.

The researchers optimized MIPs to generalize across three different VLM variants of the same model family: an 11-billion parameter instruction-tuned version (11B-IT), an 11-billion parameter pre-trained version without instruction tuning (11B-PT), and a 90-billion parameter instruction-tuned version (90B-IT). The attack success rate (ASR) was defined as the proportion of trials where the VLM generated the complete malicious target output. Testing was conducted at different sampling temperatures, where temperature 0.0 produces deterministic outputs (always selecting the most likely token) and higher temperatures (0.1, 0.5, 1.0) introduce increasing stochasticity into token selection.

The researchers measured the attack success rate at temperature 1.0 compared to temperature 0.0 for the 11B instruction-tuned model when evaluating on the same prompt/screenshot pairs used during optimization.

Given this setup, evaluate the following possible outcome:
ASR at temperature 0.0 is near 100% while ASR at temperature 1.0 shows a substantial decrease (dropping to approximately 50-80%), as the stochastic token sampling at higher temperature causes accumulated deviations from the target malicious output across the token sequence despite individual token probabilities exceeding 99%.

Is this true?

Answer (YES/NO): NO